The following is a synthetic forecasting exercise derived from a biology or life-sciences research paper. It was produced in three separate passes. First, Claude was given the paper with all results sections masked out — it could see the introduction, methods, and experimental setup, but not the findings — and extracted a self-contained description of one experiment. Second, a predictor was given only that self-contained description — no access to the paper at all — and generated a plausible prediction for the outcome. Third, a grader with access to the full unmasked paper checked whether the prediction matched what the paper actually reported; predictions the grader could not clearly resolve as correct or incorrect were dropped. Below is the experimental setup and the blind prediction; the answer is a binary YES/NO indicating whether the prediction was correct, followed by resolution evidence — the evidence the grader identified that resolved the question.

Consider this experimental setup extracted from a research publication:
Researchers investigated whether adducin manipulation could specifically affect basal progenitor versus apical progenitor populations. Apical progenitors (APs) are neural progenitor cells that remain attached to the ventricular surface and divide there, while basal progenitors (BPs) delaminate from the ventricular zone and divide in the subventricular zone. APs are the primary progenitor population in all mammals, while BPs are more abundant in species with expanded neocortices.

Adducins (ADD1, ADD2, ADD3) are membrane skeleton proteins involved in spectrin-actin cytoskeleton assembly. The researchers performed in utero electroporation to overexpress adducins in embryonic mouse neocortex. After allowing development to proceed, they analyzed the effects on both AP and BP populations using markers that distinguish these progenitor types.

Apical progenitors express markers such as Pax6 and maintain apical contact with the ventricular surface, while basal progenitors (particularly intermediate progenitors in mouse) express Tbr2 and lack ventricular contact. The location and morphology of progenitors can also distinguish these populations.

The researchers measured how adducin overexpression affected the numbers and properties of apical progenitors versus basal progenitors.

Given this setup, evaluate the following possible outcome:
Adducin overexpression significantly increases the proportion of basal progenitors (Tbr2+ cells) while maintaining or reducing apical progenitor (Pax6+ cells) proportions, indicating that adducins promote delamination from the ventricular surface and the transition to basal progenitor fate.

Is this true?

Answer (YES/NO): NO